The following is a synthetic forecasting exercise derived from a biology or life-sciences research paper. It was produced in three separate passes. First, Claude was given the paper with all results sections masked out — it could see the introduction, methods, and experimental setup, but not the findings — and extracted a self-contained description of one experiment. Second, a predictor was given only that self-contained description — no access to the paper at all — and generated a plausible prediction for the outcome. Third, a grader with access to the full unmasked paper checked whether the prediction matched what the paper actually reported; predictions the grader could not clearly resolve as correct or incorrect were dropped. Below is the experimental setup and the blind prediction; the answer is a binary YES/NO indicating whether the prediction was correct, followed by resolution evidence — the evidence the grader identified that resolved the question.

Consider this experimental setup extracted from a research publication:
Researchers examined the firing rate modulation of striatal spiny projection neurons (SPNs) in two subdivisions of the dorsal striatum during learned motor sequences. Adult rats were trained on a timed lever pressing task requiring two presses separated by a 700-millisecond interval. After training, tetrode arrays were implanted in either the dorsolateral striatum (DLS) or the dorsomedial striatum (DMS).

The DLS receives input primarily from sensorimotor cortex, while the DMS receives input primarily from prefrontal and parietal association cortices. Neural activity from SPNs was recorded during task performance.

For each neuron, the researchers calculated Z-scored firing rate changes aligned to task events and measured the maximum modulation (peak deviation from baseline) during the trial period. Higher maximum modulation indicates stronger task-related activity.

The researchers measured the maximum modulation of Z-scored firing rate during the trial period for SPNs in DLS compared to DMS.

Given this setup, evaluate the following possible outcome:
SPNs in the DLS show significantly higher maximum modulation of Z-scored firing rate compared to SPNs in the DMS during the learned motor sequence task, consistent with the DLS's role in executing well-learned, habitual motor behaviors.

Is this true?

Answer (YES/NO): YES